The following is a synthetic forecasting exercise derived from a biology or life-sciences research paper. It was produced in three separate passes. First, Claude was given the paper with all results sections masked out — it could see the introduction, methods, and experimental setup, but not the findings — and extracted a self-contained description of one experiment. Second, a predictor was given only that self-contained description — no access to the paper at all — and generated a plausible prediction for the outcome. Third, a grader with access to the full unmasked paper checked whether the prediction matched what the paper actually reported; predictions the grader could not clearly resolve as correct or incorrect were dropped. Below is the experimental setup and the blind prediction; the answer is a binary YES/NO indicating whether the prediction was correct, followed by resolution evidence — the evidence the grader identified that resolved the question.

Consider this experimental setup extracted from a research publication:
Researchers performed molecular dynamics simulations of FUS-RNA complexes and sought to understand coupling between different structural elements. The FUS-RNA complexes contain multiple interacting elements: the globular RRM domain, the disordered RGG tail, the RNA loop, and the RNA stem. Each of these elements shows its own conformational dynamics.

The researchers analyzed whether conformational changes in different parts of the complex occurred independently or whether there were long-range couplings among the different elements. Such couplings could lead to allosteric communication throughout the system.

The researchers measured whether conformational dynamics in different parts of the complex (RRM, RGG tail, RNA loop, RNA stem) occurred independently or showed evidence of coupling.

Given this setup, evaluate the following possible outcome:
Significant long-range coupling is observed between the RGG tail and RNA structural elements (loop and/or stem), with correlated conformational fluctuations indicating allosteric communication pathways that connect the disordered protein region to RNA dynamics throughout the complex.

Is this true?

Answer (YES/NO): YES